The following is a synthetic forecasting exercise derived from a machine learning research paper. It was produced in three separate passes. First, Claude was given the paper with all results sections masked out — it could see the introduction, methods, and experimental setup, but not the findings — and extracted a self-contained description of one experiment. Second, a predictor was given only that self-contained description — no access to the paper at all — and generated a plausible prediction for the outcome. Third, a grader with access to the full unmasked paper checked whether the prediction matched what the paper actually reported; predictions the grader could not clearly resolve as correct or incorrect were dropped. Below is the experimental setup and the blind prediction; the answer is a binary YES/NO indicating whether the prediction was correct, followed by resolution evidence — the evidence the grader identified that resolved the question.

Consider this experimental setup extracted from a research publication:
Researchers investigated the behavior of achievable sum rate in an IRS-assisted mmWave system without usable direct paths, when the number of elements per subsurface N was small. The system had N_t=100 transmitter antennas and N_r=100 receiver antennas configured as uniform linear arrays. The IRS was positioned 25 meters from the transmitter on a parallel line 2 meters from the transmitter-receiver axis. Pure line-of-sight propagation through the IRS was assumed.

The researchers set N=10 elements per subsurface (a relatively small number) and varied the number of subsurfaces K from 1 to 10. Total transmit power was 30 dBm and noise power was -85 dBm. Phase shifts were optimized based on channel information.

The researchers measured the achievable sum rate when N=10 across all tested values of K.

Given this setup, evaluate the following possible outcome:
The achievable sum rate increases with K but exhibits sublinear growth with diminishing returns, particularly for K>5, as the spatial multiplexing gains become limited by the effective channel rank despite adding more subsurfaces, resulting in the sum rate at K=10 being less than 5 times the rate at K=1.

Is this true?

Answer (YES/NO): NO